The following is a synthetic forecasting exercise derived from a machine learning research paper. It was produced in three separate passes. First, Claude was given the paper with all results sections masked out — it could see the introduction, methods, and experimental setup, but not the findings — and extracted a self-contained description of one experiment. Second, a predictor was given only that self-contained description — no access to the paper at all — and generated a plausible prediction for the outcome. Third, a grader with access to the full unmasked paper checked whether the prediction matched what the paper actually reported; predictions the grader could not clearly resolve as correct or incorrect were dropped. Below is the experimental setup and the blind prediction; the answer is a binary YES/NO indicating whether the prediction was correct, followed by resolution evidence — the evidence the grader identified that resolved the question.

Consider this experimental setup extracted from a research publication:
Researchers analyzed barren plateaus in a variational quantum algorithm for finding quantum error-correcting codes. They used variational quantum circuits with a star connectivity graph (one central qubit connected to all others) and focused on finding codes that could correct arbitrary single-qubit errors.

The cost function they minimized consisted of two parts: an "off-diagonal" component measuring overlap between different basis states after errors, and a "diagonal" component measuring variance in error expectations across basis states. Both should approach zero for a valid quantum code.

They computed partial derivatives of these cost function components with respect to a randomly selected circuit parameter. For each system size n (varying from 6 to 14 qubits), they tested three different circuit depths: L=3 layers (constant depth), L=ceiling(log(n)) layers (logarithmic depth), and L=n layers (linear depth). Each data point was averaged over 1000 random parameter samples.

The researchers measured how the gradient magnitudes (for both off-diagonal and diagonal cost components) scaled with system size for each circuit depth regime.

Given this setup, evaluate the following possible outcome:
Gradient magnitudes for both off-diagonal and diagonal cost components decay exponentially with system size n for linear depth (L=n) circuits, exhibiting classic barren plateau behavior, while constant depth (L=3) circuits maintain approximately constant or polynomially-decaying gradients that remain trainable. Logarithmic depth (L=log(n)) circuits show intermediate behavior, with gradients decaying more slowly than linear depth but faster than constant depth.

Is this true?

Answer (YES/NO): NO